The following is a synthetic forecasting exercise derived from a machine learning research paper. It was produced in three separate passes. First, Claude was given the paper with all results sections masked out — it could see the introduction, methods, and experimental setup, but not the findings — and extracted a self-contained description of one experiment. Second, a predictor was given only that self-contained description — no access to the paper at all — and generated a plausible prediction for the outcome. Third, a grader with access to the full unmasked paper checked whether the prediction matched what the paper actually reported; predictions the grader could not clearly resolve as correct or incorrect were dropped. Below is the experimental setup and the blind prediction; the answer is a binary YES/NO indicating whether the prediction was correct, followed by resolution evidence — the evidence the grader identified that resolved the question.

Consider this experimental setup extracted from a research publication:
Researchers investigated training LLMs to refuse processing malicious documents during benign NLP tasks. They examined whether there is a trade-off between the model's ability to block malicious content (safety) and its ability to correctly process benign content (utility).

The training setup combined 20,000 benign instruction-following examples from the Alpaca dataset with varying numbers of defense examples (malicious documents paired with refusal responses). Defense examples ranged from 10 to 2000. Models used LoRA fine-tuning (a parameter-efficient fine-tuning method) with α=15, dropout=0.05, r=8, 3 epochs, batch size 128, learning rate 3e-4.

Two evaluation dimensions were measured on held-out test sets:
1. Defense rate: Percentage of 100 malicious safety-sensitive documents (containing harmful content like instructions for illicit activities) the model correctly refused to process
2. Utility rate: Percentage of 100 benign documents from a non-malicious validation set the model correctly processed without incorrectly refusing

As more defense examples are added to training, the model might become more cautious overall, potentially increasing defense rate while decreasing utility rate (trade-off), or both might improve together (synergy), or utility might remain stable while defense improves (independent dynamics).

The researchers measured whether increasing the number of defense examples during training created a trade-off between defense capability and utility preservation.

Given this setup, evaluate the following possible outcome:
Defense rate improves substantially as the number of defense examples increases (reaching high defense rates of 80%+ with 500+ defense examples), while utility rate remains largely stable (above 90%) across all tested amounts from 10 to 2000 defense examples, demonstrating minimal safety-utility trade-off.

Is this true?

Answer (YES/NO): NO